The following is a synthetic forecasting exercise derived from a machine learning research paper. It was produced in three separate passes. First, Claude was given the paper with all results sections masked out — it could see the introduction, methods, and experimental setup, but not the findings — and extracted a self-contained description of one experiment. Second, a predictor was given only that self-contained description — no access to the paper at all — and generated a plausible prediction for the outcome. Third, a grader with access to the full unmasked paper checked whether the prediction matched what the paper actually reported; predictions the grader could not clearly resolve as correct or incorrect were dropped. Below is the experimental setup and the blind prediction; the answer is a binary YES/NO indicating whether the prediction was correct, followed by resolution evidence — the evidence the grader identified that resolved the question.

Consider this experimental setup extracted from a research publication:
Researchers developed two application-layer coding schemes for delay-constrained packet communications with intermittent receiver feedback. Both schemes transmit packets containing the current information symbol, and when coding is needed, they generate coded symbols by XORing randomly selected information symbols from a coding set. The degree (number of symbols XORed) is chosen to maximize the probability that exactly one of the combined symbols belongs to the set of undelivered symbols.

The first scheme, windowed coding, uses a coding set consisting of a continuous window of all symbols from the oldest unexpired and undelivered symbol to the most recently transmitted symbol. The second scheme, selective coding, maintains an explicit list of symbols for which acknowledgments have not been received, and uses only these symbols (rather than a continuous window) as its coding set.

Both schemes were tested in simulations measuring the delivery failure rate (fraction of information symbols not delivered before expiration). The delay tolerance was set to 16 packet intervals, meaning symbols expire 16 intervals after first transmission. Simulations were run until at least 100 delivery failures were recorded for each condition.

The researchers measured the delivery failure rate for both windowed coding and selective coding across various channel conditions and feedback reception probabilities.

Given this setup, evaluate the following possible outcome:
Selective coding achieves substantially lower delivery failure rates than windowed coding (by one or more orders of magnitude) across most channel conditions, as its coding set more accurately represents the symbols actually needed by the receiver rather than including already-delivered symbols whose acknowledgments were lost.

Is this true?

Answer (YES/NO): NO